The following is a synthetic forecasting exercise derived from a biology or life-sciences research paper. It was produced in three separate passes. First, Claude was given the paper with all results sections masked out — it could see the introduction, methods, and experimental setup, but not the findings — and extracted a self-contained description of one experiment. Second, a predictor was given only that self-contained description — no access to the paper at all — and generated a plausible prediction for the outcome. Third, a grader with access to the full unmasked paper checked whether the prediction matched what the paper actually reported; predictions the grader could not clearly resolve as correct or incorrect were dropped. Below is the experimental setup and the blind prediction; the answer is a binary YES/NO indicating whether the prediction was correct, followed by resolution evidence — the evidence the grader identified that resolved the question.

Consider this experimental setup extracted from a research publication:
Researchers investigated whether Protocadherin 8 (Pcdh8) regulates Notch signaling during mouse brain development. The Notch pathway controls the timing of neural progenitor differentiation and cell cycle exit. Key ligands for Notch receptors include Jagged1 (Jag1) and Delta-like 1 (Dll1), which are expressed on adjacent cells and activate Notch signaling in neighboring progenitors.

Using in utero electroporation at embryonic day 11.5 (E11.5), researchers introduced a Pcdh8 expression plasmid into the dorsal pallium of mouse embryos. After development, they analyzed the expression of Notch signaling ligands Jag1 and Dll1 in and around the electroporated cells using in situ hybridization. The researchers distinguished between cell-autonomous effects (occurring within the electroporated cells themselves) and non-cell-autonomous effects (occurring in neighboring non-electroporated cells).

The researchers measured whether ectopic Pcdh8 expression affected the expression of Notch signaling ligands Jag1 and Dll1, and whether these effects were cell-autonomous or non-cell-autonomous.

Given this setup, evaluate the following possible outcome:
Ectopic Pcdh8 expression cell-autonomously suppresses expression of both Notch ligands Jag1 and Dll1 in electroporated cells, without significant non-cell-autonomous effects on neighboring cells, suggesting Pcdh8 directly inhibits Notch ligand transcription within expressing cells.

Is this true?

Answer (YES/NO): NO